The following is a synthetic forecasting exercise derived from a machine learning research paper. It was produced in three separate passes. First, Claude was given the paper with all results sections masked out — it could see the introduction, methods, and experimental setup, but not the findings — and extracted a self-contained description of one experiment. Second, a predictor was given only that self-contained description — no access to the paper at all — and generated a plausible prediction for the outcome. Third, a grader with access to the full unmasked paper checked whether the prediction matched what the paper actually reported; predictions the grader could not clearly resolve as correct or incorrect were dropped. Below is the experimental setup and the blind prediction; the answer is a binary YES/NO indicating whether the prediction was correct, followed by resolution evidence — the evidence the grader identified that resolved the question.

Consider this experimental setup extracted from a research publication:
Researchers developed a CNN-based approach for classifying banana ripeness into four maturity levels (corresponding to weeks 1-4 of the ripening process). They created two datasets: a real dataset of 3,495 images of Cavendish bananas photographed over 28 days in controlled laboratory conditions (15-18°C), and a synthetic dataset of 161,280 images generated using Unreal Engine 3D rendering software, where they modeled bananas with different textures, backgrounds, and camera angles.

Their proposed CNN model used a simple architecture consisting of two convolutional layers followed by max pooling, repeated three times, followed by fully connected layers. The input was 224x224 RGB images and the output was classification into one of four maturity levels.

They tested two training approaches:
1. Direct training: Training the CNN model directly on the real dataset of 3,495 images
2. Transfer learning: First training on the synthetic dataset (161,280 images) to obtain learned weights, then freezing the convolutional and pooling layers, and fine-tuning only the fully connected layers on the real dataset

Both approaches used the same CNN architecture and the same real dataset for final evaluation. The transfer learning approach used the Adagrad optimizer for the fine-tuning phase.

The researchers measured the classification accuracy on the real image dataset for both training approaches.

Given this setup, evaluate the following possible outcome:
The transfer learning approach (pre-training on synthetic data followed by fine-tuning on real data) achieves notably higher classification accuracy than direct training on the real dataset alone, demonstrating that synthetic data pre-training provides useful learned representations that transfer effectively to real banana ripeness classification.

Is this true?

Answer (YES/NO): YES